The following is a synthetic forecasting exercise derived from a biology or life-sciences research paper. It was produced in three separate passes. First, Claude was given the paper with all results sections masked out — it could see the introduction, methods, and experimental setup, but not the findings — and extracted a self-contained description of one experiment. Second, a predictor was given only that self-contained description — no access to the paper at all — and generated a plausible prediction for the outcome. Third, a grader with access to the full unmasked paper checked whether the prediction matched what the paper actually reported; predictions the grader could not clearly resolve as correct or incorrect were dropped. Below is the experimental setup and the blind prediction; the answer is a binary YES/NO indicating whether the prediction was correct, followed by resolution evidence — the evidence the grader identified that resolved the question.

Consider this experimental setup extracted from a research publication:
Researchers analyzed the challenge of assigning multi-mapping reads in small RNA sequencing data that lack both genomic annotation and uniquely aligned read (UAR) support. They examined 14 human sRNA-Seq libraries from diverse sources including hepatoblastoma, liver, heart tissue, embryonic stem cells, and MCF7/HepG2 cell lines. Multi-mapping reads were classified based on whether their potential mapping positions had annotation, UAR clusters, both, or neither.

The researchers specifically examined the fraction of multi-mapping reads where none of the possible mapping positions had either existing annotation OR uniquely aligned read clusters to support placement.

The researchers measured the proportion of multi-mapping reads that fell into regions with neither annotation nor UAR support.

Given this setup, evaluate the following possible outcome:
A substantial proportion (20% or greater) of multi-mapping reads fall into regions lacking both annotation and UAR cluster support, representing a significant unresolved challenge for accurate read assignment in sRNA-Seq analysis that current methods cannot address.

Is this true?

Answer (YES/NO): NO